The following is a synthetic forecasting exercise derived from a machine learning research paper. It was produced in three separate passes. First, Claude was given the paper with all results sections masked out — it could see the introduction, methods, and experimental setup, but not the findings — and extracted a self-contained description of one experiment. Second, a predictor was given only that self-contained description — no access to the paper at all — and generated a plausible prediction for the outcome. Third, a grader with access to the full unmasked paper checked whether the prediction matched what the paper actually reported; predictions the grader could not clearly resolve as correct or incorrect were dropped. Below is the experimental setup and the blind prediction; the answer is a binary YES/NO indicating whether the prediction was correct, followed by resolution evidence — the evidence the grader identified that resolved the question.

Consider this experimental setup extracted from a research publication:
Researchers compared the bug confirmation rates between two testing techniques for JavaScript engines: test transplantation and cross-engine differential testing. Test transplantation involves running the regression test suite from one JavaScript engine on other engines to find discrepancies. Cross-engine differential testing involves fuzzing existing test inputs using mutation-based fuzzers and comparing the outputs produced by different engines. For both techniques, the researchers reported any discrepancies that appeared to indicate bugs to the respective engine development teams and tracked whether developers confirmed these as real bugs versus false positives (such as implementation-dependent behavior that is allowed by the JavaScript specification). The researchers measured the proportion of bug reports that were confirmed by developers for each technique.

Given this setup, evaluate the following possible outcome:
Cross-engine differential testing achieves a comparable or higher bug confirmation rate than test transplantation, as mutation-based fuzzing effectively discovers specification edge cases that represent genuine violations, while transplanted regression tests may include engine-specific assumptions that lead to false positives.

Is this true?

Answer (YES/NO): YES